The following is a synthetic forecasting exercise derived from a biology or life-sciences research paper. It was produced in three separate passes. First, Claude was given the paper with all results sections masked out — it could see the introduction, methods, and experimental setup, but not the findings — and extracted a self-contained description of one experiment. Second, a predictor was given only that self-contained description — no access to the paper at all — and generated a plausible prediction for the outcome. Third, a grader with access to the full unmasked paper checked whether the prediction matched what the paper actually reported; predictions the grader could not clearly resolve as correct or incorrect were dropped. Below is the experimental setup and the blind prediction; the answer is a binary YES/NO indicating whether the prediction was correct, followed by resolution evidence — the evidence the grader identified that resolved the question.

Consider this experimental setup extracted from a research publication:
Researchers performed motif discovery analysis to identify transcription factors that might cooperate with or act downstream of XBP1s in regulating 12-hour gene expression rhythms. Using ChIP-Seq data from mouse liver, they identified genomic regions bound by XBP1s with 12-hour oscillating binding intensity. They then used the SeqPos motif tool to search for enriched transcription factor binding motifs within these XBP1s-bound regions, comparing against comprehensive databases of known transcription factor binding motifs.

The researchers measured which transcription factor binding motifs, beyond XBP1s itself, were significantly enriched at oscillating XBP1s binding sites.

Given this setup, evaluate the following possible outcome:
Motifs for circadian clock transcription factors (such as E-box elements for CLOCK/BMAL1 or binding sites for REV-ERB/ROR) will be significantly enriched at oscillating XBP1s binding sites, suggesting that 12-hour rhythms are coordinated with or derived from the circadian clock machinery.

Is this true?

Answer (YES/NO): NO